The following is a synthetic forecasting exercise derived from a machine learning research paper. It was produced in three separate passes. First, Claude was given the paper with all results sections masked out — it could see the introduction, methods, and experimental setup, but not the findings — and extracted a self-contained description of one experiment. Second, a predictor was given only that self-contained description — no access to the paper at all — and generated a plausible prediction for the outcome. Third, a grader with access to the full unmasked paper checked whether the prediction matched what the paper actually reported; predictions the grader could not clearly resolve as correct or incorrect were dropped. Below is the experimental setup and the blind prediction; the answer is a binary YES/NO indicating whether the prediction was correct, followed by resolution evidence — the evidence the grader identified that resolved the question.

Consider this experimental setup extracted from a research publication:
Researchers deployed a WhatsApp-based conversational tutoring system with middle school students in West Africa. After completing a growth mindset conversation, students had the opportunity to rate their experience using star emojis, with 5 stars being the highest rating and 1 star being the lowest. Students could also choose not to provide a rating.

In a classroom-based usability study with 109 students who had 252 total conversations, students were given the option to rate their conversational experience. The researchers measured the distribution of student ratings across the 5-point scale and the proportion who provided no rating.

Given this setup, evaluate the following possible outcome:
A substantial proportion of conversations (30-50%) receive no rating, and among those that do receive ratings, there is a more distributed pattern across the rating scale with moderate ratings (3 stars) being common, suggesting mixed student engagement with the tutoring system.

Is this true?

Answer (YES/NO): NO